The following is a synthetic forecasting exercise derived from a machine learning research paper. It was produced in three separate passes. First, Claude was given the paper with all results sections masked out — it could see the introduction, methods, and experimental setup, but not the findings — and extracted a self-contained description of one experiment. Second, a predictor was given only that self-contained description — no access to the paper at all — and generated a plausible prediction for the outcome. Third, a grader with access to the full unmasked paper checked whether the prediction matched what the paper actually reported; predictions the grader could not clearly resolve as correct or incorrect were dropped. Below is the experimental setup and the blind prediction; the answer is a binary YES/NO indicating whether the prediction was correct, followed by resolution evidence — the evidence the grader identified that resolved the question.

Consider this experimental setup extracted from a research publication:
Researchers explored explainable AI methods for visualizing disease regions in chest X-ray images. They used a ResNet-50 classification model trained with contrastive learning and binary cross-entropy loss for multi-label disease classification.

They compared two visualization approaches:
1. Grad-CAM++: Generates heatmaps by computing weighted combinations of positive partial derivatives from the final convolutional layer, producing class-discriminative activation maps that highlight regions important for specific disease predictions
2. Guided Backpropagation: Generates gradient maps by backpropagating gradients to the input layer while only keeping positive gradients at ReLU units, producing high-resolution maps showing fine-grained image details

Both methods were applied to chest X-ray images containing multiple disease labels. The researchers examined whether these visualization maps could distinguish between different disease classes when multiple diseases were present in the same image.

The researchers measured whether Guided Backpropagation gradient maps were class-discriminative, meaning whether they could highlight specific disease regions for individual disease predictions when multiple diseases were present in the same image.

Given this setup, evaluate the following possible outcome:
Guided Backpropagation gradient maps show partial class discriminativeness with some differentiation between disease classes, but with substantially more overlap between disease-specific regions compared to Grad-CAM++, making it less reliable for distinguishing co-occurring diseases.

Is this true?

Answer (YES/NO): NO